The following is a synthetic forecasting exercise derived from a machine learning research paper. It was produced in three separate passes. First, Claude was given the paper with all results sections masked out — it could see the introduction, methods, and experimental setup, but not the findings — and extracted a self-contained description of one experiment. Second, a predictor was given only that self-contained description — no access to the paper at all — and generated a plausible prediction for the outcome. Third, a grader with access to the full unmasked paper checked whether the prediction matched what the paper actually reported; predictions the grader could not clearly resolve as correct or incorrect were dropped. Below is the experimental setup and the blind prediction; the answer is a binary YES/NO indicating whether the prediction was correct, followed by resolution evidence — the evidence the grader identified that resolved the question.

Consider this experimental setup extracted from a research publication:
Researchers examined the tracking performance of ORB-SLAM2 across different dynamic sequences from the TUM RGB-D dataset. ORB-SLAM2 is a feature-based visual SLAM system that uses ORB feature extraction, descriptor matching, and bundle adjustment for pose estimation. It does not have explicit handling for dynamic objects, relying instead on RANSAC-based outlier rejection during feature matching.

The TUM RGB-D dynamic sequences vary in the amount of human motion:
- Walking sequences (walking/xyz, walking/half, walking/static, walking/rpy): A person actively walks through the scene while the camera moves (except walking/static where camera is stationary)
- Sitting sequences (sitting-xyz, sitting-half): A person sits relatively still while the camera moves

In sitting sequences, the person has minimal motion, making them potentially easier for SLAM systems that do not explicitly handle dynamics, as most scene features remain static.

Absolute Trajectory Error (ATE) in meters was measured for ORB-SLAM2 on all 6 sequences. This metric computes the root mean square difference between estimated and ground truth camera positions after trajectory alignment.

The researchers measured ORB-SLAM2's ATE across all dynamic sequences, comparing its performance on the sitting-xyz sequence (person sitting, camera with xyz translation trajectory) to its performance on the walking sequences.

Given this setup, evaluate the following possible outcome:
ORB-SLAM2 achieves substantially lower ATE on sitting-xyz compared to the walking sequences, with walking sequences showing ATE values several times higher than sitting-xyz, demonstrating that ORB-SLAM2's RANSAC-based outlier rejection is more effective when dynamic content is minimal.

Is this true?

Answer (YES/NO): YES